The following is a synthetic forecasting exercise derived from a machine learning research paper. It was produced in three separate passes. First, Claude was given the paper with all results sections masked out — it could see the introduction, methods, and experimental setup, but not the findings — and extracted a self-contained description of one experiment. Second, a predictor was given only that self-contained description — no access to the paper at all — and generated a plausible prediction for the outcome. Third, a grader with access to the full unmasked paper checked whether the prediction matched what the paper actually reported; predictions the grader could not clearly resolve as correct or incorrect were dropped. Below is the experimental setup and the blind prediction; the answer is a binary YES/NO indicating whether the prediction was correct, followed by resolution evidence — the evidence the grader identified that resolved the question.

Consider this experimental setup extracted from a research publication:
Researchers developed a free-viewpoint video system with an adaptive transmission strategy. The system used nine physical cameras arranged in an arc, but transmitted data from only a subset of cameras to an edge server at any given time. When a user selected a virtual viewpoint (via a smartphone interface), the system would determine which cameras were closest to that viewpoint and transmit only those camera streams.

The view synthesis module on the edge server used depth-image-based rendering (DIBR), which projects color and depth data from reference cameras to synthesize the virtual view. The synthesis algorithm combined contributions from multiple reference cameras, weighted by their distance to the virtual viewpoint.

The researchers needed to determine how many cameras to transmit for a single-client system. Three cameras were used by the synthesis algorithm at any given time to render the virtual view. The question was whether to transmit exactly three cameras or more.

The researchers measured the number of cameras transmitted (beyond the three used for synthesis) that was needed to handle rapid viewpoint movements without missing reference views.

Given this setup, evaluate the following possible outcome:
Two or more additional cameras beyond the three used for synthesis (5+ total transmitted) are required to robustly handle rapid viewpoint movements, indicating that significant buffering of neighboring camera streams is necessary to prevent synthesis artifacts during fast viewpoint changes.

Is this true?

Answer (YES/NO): YES